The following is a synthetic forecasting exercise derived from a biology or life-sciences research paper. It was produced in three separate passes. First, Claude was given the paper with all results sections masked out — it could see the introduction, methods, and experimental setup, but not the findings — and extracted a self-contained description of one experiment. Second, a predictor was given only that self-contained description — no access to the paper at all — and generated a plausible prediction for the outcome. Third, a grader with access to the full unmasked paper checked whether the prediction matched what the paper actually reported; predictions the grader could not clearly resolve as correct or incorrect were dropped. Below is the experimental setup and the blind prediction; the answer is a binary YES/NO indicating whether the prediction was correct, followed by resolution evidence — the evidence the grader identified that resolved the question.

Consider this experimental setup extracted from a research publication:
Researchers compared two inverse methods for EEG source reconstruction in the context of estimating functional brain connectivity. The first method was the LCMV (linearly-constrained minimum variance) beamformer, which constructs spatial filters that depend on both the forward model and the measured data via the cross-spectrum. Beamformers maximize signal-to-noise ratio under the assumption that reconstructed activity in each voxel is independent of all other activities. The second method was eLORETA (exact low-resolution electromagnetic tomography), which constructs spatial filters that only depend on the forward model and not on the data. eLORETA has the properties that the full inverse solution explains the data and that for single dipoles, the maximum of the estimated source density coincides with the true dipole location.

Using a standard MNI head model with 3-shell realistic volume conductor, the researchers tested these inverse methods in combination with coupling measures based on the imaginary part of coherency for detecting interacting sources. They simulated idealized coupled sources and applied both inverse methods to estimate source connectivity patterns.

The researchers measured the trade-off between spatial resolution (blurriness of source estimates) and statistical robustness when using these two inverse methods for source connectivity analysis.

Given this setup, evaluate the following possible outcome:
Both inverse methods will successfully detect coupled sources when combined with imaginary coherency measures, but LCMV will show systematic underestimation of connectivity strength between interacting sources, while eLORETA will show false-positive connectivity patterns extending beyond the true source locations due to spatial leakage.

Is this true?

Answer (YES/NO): NO